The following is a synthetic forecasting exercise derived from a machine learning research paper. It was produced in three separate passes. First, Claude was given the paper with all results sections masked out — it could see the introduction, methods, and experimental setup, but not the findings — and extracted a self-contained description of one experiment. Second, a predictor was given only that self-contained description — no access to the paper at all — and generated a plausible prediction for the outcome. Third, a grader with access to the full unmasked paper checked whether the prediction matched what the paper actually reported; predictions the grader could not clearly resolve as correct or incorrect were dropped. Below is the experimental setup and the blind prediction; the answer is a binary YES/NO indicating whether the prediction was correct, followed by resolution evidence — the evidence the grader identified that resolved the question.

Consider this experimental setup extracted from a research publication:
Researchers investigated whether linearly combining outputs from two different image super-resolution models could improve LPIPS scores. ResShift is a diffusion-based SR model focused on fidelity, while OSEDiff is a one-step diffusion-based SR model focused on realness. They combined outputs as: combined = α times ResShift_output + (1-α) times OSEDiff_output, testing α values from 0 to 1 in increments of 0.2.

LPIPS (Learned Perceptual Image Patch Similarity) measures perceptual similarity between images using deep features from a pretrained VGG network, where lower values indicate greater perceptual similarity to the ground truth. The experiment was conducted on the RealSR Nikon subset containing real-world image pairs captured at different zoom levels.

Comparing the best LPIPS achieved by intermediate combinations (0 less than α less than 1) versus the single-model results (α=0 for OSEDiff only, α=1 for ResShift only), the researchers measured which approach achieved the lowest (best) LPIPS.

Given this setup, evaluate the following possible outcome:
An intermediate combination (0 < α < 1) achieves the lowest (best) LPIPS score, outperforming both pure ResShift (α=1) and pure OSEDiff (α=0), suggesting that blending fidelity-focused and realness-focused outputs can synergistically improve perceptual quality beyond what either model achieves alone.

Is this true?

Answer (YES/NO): YES